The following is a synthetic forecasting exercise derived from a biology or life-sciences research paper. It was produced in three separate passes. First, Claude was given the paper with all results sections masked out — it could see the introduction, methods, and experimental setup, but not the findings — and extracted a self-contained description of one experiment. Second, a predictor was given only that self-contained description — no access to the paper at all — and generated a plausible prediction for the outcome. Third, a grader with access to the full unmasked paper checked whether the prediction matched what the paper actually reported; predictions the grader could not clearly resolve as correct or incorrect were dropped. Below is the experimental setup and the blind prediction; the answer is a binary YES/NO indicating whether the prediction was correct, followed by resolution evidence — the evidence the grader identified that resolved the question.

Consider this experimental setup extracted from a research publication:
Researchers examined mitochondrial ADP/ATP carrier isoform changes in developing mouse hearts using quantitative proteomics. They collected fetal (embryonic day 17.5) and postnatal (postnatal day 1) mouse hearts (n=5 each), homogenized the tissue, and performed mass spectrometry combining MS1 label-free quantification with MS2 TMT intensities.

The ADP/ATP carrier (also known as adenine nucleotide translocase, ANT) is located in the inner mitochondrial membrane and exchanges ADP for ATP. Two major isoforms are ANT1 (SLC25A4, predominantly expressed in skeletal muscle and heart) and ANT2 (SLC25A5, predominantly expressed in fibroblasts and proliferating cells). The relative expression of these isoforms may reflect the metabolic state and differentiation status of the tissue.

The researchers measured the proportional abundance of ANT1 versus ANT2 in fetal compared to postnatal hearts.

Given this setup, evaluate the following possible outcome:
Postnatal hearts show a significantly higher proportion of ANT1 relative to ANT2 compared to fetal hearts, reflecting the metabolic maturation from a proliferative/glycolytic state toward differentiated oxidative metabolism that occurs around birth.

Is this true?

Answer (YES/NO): YES